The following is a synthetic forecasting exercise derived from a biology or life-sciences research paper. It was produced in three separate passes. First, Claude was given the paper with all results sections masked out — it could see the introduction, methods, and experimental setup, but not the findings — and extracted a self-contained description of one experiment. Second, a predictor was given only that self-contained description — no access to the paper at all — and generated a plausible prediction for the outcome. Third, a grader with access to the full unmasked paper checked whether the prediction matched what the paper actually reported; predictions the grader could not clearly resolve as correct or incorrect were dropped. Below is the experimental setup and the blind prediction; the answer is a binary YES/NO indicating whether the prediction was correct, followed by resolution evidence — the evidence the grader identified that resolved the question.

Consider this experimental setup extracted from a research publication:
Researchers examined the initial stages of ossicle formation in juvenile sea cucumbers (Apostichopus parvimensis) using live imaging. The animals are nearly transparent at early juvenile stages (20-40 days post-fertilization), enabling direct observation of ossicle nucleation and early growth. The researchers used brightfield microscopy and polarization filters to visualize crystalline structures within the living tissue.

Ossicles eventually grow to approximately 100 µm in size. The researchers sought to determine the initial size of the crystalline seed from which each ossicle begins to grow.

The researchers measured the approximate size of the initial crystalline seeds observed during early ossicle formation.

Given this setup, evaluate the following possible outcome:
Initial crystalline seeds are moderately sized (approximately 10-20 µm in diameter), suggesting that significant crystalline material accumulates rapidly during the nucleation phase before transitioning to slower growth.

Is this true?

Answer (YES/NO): NO